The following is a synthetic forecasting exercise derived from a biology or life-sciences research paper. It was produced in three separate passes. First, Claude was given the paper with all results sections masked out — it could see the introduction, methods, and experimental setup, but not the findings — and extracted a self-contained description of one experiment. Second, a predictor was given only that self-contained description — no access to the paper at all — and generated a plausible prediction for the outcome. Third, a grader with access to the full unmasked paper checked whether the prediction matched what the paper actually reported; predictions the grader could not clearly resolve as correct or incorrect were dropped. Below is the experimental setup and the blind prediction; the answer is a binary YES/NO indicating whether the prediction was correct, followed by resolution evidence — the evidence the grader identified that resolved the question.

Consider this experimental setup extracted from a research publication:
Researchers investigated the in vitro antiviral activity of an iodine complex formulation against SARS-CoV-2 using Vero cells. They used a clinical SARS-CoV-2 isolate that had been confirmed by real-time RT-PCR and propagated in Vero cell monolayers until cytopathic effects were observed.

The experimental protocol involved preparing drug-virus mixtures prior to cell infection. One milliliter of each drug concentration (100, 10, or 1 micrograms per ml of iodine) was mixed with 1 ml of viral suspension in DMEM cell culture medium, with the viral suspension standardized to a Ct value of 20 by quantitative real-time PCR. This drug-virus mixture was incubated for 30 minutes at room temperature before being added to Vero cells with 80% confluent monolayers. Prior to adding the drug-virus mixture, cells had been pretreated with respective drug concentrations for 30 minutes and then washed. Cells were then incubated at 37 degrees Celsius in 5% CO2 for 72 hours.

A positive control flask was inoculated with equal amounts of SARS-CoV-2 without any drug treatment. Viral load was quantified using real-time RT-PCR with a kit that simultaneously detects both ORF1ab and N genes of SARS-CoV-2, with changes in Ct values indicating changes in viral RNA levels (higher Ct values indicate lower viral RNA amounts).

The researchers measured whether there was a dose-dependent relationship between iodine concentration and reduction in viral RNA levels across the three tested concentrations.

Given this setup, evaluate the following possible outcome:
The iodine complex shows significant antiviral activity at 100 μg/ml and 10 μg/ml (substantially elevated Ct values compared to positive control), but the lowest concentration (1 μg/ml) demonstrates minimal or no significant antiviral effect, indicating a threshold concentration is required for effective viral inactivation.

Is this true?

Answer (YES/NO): NO